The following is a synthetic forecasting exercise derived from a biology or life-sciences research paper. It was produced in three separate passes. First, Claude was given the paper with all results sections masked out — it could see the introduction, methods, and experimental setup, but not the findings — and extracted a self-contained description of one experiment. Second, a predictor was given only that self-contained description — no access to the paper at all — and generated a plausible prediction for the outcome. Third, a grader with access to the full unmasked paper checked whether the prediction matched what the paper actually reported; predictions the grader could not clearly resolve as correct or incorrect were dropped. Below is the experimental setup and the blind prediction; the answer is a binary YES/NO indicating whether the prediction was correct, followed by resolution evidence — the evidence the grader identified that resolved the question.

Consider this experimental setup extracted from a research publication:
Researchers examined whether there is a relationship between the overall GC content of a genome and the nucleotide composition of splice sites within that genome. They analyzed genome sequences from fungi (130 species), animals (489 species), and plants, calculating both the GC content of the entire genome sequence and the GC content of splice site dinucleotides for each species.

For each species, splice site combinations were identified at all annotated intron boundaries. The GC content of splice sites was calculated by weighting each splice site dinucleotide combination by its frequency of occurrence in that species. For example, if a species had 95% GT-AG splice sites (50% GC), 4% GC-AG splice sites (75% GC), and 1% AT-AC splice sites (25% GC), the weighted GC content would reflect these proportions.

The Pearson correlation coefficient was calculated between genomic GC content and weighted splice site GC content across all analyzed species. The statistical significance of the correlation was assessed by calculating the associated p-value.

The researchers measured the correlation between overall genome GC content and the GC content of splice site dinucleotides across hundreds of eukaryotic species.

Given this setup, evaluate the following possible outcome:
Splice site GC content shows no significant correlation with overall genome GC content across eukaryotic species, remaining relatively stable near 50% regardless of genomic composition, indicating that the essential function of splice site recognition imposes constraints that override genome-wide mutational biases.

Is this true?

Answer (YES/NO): NO